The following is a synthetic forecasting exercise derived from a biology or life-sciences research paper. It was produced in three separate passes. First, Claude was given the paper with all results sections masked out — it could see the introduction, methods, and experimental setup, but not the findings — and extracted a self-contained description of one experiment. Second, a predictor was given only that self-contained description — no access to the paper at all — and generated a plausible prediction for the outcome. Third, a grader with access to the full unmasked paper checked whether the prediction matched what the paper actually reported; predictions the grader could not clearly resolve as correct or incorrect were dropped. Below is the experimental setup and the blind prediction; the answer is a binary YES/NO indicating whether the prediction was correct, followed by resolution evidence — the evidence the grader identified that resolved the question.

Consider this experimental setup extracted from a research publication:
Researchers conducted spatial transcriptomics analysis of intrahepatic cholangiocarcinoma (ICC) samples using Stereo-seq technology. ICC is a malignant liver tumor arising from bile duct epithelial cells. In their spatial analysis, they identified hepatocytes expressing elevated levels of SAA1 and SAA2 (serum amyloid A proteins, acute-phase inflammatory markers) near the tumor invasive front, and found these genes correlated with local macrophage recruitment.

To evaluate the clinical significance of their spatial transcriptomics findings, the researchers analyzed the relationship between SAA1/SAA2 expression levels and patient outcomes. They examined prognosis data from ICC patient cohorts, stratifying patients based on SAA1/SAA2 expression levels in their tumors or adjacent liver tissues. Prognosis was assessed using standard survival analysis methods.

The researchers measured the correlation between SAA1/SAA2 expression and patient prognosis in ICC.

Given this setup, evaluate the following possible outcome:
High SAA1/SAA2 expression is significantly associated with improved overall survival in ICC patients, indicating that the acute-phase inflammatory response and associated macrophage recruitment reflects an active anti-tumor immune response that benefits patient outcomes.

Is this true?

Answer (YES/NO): NO